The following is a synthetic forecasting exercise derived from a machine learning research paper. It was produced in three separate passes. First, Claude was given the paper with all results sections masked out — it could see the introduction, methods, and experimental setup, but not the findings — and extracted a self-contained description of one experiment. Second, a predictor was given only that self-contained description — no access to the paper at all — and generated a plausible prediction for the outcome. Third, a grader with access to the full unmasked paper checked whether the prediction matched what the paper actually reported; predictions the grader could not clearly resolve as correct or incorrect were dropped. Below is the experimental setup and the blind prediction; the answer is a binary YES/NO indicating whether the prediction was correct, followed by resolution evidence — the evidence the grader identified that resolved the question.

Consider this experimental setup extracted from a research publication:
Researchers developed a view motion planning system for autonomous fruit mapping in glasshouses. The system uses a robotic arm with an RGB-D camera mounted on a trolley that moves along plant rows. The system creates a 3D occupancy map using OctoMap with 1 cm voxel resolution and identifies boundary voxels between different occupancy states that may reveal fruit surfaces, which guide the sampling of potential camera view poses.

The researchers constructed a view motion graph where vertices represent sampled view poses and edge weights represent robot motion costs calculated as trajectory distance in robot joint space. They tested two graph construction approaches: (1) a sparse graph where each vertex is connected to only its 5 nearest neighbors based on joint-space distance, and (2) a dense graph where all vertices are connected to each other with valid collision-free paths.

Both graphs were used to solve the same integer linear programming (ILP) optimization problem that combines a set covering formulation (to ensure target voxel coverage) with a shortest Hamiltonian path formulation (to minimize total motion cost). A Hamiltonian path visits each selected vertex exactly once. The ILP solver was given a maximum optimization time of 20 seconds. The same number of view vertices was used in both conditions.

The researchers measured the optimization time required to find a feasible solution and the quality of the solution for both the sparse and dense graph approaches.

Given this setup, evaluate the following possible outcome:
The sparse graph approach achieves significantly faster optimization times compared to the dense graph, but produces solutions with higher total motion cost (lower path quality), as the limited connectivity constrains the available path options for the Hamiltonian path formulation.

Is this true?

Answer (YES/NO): NO